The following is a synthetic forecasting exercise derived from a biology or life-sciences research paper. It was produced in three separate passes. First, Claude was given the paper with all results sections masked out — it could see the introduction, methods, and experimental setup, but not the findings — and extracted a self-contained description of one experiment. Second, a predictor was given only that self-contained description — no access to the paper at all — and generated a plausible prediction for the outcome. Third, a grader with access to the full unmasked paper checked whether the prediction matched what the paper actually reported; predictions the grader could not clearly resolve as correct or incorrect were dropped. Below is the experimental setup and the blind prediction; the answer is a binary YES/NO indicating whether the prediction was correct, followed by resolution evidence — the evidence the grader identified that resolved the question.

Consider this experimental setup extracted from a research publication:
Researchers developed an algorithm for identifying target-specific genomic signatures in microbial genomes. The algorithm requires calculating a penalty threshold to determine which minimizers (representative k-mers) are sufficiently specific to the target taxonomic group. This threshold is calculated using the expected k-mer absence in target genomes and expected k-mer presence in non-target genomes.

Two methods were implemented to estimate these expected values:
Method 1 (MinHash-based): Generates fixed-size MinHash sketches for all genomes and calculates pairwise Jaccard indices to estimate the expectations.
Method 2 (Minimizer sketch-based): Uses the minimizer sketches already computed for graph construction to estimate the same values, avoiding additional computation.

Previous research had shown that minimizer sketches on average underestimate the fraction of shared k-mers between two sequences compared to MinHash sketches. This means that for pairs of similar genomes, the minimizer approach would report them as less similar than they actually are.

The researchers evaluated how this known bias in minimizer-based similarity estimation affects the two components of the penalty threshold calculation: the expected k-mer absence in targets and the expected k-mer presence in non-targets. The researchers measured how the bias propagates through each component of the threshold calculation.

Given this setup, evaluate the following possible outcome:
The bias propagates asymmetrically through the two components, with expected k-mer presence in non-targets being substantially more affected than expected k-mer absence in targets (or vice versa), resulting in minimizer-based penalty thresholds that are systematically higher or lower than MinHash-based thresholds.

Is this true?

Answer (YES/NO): NO